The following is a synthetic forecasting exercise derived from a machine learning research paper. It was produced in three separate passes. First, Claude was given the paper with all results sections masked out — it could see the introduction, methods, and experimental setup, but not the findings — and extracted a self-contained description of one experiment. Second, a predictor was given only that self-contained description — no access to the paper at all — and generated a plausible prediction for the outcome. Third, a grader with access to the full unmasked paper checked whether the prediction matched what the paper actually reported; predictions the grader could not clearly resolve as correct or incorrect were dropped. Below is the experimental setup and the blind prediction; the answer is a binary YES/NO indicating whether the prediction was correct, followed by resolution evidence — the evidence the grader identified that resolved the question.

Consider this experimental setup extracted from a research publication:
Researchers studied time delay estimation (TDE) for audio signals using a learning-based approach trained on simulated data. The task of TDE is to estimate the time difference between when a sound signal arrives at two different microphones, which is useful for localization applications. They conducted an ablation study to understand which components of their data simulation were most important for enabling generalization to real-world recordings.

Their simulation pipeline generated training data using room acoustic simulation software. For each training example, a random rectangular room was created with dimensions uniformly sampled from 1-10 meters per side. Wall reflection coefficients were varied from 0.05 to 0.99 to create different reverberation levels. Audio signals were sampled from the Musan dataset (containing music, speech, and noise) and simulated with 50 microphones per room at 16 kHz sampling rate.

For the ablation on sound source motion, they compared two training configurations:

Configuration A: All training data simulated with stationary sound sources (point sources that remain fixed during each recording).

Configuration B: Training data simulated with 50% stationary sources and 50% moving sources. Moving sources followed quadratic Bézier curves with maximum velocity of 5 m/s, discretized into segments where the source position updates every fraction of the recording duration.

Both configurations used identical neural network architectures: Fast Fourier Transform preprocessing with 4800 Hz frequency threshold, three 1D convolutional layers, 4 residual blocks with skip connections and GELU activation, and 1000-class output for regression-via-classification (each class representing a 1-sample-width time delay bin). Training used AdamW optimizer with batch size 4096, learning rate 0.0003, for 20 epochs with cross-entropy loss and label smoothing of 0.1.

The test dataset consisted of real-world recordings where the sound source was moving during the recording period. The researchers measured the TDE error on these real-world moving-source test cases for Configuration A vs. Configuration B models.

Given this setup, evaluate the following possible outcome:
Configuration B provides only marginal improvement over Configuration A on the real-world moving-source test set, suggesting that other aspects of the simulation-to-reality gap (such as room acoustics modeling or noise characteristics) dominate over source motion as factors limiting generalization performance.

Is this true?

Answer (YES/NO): NO